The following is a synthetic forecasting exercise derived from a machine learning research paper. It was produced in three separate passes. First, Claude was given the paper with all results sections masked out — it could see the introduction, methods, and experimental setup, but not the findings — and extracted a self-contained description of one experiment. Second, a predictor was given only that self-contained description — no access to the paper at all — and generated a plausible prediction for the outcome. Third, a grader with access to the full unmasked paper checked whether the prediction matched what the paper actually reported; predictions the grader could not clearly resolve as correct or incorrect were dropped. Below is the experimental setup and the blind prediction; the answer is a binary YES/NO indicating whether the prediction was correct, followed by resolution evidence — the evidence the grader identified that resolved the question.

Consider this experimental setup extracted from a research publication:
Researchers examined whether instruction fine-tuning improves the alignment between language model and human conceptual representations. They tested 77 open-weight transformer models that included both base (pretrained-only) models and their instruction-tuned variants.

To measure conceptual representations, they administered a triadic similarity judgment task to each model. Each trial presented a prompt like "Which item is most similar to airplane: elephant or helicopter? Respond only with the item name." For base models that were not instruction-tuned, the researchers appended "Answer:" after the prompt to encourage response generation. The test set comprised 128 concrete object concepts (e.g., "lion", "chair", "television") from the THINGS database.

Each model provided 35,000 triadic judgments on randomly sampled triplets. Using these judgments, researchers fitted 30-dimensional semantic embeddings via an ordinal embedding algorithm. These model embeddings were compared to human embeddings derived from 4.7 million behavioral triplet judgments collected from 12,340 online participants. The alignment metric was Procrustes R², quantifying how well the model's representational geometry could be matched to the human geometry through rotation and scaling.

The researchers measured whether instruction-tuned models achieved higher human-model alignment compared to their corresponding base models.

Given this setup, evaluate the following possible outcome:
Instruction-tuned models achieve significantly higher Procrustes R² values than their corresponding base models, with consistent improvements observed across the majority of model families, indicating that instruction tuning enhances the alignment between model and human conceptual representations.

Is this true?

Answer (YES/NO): YES